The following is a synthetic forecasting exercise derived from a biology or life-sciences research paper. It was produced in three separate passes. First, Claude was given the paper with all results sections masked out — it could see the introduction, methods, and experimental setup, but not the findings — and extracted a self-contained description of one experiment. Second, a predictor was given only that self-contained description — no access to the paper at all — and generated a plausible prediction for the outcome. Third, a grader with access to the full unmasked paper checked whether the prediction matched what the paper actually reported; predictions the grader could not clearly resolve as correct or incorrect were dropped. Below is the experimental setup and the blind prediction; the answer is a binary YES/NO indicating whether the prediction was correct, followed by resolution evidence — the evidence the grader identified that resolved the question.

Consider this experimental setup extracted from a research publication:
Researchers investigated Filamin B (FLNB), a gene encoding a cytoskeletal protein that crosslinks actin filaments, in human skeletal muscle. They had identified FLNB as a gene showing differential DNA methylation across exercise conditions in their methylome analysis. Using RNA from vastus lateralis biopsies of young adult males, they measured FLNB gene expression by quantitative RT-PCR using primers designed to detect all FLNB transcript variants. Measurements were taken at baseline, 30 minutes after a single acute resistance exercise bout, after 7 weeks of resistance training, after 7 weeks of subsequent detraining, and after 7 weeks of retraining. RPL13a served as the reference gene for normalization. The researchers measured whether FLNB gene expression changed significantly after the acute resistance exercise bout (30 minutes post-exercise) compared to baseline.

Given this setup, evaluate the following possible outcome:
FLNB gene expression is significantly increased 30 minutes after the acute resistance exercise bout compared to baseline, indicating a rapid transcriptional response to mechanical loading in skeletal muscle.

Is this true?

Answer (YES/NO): YES